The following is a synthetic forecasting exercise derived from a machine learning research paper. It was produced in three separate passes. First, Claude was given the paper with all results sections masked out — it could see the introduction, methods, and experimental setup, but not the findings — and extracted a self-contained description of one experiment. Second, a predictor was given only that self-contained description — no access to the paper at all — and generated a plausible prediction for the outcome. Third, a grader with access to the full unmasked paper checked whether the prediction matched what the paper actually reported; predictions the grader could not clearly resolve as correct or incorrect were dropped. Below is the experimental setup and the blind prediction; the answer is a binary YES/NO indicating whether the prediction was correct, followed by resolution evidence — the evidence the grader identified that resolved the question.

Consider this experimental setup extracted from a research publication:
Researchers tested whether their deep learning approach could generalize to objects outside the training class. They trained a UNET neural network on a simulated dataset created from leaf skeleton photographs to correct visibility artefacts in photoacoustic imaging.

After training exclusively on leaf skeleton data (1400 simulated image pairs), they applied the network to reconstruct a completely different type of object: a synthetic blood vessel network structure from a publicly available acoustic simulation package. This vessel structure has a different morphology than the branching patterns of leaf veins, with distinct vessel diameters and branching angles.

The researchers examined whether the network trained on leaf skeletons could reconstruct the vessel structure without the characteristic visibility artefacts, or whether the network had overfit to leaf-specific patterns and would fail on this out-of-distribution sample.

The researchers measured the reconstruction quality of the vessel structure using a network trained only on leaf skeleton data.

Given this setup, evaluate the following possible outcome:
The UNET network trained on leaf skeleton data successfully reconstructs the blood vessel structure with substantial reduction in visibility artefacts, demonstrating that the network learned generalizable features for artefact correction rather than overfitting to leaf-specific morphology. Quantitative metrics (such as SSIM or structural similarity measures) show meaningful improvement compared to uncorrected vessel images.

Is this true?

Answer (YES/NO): NO